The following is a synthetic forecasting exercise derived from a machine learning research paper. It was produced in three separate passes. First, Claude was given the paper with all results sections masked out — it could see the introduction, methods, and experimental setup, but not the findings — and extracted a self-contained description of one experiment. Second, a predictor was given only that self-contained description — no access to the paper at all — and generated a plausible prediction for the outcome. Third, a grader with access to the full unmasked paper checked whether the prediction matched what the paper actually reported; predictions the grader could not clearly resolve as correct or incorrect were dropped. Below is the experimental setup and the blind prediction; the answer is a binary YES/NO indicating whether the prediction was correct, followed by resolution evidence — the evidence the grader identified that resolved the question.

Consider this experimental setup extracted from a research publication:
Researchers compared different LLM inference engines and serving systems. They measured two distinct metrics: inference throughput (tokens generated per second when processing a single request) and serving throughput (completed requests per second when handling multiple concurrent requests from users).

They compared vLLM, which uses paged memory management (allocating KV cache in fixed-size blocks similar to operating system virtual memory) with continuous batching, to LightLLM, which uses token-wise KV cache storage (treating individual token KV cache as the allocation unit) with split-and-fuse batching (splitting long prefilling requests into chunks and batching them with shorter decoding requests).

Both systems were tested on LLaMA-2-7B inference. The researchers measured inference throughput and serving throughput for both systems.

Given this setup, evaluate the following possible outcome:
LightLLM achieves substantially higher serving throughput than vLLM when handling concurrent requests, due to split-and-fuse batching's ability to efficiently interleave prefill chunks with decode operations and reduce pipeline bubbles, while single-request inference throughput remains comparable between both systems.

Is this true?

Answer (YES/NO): NO